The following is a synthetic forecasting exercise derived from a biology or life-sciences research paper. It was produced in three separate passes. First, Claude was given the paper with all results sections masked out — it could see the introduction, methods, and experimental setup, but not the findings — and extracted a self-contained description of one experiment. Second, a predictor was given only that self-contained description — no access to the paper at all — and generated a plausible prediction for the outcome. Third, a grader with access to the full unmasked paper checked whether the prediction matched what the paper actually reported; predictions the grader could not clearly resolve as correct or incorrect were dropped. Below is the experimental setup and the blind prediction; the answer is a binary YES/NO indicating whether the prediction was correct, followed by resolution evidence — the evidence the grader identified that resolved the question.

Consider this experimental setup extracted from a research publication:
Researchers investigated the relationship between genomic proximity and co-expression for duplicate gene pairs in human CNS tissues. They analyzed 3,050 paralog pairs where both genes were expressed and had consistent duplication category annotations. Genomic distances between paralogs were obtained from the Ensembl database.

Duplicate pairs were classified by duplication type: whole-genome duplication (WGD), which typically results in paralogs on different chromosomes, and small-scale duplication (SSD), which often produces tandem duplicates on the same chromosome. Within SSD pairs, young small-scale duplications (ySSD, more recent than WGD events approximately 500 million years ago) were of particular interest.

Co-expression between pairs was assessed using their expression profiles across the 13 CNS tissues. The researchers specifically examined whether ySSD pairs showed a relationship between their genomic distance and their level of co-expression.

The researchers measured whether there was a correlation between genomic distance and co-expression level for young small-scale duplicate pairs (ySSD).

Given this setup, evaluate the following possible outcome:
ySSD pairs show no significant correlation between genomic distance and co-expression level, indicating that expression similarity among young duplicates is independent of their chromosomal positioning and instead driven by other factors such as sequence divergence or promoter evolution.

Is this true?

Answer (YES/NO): NO